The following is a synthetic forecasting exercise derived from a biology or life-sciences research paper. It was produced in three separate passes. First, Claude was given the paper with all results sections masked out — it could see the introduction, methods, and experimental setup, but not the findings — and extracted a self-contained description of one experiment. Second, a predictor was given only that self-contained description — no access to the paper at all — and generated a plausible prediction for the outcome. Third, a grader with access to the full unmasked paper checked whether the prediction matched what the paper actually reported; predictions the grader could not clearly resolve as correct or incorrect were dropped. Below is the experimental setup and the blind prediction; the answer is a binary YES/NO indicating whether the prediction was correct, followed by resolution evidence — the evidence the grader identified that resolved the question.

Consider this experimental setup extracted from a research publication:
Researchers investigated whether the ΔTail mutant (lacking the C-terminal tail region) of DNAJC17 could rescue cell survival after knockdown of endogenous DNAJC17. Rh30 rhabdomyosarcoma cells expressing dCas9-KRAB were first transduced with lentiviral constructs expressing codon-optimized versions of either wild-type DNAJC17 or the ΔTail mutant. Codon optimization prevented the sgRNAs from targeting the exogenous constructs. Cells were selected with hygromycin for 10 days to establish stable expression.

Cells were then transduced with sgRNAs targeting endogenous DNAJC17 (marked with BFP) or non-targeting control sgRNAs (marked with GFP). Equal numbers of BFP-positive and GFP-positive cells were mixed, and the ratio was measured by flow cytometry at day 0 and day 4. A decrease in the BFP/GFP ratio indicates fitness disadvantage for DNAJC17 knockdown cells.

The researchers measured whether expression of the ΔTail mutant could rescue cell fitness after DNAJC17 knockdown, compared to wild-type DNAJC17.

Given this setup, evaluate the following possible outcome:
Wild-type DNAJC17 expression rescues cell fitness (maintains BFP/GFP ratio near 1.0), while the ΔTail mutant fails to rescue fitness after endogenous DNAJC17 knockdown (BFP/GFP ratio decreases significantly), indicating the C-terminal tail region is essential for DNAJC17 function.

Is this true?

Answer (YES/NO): NO